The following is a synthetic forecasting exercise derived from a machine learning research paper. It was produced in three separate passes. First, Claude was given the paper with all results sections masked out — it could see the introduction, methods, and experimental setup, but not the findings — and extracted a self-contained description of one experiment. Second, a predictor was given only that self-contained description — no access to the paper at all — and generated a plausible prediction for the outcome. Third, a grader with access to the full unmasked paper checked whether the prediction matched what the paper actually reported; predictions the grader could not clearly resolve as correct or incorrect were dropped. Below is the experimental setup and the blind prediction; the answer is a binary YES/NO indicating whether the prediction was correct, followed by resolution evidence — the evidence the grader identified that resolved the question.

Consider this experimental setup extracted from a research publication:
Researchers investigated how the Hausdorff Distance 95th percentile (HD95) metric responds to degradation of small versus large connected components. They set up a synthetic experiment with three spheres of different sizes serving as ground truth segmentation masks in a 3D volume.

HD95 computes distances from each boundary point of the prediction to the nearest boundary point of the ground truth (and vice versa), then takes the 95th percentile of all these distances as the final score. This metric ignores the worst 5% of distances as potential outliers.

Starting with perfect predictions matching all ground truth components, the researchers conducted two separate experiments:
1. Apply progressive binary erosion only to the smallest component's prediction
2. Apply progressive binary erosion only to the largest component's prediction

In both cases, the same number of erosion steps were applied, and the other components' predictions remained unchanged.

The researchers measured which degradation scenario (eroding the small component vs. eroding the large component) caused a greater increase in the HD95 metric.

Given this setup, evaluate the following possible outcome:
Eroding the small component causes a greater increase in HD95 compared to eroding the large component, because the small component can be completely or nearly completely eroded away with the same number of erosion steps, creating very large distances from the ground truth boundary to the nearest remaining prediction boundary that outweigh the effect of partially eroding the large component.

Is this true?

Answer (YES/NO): NO